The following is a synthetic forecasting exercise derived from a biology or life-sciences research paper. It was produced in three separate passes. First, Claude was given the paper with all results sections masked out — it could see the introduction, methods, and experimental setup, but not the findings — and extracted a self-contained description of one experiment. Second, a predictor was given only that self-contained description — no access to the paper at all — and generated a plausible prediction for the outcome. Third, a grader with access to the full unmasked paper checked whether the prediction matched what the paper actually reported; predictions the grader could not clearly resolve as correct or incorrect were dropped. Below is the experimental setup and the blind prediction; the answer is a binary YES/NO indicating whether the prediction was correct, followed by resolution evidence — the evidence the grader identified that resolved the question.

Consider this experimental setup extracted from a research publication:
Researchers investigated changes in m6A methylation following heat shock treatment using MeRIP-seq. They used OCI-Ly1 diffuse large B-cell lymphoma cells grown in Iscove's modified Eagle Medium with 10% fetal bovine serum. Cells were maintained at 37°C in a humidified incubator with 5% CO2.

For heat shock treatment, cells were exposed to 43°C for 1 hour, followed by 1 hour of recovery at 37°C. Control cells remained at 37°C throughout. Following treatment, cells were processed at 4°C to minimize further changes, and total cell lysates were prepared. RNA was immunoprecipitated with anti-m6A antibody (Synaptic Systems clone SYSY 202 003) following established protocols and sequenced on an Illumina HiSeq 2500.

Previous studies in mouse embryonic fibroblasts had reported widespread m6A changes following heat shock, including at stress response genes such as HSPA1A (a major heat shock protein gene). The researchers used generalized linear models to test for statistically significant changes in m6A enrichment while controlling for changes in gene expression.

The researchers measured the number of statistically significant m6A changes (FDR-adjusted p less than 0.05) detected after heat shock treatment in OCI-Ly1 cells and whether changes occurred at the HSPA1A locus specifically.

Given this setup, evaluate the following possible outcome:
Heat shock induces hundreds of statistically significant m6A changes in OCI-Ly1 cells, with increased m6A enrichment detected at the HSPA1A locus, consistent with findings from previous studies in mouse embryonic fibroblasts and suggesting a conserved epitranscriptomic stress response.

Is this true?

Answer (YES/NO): NO